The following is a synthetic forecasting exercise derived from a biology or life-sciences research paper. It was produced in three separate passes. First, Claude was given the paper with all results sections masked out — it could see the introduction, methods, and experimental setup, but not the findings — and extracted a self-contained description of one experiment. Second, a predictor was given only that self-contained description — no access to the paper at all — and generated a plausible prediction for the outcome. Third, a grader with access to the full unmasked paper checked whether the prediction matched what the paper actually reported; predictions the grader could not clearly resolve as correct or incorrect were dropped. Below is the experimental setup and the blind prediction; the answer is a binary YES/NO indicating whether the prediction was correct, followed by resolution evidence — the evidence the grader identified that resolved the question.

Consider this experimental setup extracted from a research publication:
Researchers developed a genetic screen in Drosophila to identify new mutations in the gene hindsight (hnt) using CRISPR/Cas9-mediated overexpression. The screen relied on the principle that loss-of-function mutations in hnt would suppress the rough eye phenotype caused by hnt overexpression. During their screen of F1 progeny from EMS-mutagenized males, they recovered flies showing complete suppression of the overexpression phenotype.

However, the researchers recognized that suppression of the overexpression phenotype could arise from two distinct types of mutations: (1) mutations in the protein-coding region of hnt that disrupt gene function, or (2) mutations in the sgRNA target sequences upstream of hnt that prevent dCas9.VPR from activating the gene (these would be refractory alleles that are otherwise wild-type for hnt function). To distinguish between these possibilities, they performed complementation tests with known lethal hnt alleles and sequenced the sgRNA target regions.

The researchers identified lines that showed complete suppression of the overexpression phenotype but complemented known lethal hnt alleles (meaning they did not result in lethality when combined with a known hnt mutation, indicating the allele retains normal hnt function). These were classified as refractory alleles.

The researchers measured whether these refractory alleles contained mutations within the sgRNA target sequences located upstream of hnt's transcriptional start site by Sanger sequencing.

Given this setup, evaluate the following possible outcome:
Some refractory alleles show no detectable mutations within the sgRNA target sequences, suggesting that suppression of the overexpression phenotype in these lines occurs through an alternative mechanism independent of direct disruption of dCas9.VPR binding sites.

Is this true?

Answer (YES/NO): NO